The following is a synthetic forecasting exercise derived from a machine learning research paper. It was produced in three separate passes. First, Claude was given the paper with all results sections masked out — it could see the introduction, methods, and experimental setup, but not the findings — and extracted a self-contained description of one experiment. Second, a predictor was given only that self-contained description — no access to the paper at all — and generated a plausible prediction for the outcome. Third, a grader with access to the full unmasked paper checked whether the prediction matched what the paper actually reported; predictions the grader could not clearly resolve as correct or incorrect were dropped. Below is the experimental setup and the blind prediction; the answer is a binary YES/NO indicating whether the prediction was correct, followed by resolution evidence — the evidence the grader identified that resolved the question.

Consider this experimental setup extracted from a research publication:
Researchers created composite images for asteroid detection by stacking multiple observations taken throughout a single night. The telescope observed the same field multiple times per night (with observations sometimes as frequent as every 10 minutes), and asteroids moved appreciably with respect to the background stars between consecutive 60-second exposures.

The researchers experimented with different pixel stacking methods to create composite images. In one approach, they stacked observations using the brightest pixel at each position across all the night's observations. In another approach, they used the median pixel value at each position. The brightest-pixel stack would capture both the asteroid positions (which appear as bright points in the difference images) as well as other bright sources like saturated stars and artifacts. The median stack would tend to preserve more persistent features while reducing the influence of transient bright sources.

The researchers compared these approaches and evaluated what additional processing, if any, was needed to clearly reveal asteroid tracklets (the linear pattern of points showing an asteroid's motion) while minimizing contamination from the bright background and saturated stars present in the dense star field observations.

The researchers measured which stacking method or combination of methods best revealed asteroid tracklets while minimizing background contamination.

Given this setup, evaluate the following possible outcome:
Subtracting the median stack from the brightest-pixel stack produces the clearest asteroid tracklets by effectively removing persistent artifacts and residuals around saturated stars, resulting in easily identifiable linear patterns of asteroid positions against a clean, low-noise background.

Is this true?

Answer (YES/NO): NO